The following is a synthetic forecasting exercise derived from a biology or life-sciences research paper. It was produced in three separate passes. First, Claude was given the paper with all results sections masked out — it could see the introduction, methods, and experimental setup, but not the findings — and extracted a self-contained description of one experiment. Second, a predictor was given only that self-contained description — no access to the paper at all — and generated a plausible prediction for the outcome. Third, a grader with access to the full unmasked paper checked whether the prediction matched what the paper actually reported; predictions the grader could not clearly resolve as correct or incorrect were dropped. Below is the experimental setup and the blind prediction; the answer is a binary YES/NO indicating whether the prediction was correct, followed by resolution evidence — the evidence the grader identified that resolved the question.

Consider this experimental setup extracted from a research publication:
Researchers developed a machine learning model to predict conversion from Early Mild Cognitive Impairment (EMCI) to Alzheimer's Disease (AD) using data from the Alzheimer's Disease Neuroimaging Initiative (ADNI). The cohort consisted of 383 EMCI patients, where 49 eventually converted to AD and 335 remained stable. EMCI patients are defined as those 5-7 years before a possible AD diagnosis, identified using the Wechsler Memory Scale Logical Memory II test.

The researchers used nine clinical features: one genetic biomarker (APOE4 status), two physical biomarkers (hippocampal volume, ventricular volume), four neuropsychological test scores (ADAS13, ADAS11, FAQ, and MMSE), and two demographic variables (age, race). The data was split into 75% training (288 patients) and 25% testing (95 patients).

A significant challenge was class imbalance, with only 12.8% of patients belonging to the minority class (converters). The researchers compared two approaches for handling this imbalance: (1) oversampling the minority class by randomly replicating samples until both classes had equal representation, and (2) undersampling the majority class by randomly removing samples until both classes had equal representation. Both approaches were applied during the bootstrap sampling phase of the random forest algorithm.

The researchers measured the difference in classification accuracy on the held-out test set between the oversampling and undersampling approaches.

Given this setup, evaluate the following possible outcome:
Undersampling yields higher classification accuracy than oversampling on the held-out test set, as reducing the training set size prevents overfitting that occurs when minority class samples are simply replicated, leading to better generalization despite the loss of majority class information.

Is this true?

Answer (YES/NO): NO